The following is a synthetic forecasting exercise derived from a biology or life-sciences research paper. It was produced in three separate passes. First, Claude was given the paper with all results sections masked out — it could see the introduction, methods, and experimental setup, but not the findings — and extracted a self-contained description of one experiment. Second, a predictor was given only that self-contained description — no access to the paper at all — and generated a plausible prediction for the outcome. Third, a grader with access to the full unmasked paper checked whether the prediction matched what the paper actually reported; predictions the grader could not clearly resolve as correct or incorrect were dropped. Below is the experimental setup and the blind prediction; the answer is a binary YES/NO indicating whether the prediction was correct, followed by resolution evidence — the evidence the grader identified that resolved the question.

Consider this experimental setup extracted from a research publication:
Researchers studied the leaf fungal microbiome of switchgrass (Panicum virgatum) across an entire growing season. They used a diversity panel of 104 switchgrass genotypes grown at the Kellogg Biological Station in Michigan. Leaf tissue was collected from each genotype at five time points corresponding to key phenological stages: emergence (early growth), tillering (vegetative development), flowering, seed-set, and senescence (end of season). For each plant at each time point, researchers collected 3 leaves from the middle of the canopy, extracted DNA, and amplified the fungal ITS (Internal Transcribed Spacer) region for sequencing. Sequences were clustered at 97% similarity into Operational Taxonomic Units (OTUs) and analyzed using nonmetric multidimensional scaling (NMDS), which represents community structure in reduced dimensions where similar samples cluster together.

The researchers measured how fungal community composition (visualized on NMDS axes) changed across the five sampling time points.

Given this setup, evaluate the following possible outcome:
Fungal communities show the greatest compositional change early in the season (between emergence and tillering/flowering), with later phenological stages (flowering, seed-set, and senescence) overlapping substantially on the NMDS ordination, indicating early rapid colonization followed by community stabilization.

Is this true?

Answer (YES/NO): NO